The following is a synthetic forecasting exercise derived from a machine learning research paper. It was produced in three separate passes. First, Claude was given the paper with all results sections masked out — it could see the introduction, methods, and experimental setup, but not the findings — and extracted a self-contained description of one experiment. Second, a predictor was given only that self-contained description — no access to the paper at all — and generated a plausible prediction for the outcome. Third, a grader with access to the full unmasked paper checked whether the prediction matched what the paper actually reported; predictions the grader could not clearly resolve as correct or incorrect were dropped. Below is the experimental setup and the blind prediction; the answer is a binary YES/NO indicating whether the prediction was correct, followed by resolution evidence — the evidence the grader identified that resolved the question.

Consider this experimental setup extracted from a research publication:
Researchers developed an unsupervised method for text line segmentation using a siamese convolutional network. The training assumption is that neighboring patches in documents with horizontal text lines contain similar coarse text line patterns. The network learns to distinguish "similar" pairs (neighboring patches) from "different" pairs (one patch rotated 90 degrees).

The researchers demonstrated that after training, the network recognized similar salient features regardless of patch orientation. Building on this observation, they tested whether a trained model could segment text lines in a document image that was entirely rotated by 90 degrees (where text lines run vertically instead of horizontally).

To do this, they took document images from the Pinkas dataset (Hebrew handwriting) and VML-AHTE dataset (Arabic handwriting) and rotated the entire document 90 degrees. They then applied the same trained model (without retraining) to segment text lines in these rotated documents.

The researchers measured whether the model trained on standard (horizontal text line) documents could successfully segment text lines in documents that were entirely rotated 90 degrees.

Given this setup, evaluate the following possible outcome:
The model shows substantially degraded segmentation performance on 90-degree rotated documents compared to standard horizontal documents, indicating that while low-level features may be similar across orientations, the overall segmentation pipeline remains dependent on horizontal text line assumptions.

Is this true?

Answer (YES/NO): NO